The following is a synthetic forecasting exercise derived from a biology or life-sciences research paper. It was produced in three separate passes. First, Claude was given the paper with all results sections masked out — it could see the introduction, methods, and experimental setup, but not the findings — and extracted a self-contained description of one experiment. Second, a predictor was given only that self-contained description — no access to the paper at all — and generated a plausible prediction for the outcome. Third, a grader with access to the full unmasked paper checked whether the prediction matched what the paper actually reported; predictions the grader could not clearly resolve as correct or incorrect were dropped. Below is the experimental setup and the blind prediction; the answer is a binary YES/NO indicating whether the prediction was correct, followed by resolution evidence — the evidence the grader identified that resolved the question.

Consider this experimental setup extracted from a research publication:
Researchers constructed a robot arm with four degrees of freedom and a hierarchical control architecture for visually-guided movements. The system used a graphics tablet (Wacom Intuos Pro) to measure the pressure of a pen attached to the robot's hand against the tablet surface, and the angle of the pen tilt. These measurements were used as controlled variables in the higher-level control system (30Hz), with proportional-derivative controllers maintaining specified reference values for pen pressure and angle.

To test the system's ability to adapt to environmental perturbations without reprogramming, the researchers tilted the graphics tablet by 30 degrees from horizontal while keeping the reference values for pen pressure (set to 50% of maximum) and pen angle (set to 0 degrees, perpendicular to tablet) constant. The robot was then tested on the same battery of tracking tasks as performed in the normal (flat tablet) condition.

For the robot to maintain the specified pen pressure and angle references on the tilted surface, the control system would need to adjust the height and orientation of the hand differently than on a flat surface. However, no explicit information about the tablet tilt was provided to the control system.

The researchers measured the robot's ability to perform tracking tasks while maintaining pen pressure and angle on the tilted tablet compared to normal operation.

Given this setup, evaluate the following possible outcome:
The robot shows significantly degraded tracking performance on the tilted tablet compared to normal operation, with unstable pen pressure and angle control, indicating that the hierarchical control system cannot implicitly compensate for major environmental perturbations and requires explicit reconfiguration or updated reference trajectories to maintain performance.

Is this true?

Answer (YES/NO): NO